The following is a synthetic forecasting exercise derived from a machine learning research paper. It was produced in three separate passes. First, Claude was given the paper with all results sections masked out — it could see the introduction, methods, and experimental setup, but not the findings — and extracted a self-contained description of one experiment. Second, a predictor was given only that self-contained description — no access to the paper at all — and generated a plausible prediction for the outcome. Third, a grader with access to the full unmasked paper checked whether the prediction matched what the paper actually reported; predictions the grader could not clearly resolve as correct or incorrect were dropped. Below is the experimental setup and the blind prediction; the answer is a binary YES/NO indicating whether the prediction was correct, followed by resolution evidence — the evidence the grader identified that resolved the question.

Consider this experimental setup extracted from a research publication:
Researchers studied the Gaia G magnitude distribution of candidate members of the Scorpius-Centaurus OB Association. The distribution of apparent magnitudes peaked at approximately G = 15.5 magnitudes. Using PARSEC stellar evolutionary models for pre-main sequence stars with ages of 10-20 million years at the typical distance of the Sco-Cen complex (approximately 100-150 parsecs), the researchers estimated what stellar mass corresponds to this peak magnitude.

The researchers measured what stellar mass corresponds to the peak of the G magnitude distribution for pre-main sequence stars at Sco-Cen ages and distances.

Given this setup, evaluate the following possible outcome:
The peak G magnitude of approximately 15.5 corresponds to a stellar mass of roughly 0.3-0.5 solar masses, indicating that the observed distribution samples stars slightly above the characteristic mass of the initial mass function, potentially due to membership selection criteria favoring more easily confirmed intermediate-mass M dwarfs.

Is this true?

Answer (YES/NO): NO